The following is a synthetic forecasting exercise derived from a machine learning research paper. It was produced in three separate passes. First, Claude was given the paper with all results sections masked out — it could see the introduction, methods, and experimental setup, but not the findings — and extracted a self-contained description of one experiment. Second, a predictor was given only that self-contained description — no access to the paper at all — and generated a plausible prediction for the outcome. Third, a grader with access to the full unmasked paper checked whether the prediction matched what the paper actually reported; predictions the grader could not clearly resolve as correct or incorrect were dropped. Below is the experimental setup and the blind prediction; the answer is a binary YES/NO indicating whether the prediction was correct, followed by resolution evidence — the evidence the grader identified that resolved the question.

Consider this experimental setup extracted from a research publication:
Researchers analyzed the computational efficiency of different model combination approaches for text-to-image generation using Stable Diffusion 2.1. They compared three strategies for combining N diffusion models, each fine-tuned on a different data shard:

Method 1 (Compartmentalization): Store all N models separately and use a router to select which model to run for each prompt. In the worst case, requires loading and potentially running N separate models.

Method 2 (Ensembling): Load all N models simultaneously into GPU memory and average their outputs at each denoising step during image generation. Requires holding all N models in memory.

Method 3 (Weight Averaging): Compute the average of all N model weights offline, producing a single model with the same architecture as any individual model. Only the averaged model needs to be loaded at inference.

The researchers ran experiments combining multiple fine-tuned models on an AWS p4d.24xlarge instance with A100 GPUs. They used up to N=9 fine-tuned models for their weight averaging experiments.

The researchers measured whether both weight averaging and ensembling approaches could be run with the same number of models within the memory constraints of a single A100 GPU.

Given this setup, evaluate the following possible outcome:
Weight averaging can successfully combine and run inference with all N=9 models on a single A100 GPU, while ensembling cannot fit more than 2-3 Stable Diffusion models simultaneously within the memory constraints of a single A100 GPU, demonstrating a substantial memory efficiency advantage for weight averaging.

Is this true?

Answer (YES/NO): YES